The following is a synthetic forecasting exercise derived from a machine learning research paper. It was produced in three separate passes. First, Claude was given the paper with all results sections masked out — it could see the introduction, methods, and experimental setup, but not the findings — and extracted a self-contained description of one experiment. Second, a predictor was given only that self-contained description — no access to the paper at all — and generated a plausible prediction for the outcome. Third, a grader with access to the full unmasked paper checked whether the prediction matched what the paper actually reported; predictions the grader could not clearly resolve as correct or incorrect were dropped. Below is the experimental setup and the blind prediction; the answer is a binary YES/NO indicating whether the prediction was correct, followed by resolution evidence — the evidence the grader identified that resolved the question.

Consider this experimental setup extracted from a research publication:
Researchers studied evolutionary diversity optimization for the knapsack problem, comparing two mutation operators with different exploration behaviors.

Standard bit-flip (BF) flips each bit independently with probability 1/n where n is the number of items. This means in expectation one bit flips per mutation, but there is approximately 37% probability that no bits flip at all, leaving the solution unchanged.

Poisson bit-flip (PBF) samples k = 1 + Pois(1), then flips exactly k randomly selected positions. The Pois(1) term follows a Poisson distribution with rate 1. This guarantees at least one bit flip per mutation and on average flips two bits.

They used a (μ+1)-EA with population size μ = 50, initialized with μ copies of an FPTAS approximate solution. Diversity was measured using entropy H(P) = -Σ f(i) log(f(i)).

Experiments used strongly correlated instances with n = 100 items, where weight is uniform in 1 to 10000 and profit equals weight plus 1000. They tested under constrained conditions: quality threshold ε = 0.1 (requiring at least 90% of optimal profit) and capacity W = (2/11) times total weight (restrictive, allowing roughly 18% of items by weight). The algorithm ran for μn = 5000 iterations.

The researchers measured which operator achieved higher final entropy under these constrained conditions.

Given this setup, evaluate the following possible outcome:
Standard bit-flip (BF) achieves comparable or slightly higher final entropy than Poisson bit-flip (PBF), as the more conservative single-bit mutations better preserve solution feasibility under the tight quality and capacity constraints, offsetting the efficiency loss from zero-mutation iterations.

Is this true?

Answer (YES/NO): NO